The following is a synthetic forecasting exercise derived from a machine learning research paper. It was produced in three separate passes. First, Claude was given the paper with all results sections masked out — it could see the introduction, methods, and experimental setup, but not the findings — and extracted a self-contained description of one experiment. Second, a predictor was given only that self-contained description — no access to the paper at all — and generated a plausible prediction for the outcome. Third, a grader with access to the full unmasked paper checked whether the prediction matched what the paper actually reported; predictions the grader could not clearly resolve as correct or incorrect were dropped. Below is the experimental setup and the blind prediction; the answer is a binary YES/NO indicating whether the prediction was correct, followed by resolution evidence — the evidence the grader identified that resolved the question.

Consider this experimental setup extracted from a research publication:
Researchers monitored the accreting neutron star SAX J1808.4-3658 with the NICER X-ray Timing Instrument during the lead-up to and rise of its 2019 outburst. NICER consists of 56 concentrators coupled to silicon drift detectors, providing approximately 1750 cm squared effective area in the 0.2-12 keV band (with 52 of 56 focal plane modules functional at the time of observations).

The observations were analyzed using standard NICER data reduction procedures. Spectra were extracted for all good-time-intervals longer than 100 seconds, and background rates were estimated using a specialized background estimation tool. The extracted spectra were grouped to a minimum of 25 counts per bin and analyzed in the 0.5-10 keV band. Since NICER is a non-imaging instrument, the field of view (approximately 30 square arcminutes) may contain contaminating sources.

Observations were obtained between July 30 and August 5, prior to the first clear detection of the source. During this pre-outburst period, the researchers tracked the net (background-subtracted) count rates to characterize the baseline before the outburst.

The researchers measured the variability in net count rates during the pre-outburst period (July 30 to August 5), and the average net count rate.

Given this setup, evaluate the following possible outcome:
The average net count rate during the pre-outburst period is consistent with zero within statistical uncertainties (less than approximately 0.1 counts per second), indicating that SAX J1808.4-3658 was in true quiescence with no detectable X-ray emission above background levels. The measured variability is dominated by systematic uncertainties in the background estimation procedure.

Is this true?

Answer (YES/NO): NO